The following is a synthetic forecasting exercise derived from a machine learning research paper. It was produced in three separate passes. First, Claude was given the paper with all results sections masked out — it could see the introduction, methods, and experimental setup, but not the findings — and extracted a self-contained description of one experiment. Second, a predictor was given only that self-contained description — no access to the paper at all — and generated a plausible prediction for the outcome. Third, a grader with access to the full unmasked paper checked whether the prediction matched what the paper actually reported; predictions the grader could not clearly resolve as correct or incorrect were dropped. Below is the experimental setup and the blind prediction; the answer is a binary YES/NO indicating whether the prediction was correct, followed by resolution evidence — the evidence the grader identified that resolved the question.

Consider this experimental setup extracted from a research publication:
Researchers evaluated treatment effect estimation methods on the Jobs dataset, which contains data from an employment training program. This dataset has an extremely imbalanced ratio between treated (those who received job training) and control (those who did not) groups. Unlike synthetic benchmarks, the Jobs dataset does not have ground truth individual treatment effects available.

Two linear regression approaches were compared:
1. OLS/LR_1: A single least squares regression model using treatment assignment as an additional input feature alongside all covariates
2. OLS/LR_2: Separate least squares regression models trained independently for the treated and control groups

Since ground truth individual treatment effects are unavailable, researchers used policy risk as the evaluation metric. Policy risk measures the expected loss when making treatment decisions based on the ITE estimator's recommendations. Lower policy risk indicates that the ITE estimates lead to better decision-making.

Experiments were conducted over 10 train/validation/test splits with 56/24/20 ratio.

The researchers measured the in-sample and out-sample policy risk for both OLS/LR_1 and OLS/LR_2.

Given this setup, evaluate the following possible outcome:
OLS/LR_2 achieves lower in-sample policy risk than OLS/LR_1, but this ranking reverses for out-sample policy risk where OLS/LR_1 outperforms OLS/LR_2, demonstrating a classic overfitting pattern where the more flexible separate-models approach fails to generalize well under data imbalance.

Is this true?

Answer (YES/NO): YES